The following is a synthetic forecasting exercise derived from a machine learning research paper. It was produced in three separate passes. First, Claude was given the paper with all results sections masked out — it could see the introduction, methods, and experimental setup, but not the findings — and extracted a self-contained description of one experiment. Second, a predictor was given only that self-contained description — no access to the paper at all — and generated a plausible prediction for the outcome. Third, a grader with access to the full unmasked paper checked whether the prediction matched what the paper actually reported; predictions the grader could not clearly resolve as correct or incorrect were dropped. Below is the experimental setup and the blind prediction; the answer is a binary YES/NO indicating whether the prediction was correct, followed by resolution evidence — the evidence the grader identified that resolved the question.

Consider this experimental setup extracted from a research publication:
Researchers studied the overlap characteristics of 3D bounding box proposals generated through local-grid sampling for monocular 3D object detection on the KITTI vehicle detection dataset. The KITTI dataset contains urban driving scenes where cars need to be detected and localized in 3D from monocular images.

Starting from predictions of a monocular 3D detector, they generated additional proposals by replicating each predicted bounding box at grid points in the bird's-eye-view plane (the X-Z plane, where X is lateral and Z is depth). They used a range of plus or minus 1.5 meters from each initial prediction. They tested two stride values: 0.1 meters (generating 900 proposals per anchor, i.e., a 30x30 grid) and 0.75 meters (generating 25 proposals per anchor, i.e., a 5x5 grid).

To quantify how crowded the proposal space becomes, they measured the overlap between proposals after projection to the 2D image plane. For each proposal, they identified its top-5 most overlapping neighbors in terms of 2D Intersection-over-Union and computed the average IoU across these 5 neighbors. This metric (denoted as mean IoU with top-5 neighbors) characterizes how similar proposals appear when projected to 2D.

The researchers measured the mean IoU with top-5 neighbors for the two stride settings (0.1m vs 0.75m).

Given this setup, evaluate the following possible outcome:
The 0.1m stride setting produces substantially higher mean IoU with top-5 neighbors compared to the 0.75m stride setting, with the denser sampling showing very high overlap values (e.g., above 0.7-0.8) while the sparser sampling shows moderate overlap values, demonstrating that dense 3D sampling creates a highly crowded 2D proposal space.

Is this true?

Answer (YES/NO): YES